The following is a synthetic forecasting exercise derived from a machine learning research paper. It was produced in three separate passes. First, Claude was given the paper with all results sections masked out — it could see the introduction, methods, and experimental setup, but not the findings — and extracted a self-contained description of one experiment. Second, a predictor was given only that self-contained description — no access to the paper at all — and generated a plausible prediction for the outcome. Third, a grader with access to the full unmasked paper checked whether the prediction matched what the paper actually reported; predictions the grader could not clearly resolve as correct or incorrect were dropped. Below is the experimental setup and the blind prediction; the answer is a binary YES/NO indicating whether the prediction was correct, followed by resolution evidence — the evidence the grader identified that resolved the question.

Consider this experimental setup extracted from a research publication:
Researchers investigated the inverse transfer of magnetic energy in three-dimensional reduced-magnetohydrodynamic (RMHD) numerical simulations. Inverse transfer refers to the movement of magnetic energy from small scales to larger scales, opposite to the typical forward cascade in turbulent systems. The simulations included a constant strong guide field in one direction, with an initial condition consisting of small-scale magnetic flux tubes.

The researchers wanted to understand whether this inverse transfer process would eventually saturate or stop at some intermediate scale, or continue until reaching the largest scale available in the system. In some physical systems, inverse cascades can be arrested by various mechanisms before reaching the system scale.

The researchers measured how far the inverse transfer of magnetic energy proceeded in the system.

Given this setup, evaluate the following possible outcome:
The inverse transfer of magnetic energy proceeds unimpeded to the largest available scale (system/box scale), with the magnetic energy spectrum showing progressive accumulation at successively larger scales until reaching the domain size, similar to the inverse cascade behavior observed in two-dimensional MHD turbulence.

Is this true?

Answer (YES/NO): YES